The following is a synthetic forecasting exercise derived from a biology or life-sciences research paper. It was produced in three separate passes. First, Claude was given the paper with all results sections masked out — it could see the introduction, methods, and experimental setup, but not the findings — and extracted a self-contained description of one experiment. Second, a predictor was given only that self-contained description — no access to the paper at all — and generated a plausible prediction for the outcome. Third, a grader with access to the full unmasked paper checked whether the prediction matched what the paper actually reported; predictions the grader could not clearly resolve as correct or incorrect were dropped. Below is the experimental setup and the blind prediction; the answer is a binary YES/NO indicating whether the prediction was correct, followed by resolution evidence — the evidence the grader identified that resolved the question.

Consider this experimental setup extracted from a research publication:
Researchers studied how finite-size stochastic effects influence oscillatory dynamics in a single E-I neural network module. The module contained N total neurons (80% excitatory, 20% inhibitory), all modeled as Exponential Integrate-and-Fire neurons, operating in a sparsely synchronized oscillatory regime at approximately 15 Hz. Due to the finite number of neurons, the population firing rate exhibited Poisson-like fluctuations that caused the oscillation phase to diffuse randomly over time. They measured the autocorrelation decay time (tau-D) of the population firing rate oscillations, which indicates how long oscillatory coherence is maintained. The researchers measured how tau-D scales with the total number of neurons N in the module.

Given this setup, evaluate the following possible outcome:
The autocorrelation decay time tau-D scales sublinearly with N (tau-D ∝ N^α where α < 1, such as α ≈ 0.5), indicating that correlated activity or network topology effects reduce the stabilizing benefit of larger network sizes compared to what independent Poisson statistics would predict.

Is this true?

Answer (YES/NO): NO